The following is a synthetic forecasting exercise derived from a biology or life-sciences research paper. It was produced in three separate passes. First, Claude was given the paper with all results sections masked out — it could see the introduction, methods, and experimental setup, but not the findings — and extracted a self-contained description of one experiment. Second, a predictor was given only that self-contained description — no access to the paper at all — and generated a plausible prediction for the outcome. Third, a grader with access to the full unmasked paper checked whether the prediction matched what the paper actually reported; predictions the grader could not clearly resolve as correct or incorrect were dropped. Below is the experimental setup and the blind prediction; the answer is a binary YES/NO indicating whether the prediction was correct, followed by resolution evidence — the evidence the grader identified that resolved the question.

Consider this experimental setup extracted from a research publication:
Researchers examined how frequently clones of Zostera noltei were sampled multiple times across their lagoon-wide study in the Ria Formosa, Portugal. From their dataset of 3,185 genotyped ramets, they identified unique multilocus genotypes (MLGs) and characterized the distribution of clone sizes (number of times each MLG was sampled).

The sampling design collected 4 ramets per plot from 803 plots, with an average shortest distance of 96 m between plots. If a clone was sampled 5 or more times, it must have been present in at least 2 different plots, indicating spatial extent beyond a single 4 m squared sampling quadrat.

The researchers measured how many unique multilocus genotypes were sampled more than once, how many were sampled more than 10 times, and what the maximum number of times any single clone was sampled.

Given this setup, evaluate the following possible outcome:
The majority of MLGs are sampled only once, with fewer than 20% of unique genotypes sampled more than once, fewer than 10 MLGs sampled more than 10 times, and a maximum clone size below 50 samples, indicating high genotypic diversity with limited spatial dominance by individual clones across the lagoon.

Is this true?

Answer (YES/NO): NO